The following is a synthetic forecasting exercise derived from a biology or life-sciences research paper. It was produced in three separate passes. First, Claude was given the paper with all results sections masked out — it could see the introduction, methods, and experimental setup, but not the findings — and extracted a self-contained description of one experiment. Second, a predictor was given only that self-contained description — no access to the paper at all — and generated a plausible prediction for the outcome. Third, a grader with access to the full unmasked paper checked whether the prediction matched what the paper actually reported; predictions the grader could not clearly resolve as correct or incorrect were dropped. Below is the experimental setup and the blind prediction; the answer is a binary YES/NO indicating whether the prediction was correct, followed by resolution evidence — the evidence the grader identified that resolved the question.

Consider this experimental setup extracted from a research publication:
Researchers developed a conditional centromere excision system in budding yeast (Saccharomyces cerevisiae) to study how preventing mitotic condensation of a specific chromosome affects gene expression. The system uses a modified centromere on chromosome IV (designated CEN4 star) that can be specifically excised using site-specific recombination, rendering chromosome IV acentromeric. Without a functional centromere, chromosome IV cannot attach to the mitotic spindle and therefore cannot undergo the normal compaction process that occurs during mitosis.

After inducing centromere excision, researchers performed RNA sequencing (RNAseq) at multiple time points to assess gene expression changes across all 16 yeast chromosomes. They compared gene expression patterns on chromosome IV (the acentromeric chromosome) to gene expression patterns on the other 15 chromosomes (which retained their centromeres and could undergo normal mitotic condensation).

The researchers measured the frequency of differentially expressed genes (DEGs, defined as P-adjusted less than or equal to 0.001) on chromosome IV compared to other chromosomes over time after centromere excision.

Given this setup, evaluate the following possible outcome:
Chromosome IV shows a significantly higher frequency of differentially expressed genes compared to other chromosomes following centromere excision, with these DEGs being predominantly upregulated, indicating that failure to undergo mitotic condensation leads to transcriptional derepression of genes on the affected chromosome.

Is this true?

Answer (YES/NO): YES